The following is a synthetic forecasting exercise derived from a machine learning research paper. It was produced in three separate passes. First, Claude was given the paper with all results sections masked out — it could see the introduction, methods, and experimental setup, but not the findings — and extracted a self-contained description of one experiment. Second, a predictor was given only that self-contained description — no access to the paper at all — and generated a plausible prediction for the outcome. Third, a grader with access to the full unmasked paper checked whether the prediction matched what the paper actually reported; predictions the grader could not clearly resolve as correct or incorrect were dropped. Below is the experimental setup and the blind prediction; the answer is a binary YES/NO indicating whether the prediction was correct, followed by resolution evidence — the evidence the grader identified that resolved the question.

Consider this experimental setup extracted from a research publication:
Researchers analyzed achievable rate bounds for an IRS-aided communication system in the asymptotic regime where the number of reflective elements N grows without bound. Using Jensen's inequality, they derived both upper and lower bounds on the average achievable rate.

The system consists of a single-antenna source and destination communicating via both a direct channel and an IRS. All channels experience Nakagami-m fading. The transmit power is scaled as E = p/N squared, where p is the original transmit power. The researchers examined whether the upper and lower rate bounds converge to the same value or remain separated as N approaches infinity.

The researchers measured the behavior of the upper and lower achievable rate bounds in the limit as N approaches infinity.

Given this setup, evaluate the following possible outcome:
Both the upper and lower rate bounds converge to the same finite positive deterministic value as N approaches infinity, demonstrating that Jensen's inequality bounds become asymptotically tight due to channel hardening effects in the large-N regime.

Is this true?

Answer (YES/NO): YES